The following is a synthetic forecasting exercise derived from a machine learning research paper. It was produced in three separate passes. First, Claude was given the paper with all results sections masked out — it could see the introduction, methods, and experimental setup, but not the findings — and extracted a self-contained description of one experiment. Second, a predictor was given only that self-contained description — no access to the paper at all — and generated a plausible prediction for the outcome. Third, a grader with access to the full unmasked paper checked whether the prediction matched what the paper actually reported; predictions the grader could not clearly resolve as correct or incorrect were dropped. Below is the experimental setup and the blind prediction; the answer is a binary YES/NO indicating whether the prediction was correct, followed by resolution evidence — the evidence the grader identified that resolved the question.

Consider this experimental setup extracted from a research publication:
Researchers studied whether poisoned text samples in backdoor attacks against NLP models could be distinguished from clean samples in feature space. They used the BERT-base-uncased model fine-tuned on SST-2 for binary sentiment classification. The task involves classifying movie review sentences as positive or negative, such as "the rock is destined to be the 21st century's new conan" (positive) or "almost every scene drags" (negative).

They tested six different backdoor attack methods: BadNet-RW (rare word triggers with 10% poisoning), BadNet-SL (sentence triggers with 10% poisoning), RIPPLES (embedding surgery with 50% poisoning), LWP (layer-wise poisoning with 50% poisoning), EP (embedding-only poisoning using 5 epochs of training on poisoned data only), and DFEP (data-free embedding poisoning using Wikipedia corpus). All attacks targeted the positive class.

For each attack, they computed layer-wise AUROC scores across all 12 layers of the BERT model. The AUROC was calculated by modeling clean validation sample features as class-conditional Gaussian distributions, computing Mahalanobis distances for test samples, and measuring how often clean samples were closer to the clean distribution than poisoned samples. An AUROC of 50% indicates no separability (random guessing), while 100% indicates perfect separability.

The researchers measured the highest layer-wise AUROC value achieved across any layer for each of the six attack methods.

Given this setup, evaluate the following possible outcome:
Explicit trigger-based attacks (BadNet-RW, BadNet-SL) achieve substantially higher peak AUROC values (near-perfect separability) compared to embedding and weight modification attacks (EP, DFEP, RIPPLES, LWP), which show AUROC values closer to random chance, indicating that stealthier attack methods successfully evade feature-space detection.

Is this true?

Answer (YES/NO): NO